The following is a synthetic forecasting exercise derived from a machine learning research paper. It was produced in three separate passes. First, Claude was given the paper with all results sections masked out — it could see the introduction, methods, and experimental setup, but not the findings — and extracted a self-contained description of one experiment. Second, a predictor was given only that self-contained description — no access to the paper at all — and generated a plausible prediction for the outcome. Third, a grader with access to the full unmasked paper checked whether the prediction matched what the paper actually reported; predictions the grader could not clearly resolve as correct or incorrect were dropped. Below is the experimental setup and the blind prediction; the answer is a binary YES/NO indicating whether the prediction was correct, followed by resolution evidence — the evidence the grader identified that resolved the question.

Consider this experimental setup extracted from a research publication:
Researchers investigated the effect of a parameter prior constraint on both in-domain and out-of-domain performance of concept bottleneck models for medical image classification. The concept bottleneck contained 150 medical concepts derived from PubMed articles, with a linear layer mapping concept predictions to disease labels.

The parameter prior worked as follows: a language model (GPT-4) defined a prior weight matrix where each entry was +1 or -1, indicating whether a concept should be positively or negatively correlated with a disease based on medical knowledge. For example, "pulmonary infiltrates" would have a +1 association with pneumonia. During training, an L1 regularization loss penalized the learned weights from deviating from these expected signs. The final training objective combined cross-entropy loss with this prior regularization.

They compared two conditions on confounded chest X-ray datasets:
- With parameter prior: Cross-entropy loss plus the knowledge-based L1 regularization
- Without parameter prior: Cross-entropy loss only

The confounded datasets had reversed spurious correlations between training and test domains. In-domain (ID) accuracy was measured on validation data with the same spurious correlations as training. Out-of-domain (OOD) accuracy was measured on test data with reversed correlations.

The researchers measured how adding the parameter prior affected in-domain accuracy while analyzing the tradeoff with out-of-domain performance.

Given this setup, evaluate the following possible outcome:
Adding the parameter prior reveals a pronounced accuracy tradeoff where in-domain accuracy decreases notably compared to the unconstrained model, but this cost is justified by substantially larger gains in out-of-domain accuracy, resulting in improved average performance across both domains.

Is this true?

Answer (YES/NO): NO